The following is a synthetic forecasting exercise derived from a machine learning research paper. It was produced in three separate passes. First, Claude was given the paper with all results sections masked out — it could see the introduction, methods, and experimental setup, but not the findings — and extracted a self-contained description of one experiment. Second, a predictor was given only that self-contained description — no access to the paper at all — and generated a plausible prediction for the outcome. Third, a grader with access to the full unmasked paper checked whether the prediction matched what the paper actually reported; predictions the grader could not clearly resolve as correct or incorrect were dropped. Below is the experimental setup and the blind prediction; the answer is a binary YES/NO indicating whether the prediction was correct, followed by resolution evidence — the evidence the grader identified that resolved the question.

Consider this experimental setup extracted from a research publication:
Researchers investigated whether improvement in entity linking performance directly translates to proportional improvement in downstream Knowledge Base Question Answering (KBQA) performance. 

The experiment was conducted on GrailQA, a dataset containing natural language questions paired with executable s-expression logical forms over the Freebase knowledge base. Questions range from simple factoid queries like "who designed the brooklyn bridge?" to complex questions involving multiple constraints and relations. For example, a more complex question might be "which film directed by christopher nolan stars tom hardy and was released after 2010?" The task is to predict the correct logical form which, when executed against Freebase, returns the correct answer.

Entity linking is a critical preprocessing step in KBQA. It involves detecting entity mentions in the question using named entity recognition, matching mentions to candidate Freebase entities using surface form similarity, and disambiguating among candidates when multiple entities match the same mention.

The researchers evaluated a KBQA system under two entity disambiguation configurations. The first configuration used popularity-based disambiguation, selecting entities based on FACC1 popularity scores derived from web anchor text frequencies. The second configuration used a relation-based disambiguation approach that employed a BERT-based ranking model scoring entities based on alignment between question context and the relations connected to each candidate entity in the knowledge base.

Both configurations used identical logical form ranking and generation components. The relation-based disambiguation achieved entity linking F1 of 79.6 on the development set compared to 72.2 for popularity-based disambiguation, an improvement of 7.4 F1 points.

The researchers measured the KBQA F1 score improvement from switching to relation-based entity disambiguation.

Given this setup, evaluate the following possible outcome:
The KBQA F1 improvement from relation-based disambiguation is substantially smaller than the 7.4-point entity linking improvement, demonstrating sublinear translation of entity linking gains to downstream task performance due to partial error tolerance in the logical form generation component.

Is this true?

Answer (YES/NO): NO